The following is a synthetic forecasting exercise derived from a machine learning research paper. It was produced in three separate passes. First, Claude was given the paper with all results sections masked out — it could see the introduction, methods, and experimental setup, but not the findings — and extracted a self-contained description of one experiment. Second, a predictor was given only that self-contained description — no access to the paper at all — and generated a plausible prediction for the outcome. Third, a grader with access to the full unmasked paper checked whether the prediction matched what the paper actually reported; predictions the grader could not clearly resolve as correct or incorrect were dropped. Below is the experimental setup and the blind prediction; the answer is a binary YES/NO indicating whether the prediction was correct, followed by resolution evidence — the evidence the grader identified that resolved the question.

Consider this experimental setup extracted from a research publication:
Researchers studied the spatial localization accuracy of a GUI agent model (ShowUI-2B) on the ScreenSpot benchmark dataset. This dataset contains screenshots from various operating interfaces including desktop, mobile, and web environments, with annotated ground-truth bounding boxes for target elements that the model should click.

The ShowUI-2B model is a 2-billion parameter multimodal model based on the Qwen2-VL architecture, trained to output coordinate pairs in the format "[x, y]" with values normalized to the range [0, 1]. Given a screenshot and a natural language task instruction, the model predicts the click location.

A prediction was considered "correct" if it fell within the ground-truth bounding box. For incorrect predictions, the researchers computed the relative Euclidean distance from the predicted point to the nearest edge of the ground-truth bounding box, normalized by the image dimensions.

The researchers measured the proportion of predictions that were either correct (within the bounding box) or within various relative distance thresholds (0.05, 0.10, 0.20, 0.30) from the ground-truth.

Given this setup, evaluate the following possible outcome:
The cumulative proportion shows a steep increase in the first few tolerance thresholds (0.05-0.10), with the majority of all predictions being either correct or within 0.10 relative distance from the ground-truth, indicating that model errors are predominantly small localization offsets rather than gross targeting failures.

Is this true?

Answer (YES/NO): YES